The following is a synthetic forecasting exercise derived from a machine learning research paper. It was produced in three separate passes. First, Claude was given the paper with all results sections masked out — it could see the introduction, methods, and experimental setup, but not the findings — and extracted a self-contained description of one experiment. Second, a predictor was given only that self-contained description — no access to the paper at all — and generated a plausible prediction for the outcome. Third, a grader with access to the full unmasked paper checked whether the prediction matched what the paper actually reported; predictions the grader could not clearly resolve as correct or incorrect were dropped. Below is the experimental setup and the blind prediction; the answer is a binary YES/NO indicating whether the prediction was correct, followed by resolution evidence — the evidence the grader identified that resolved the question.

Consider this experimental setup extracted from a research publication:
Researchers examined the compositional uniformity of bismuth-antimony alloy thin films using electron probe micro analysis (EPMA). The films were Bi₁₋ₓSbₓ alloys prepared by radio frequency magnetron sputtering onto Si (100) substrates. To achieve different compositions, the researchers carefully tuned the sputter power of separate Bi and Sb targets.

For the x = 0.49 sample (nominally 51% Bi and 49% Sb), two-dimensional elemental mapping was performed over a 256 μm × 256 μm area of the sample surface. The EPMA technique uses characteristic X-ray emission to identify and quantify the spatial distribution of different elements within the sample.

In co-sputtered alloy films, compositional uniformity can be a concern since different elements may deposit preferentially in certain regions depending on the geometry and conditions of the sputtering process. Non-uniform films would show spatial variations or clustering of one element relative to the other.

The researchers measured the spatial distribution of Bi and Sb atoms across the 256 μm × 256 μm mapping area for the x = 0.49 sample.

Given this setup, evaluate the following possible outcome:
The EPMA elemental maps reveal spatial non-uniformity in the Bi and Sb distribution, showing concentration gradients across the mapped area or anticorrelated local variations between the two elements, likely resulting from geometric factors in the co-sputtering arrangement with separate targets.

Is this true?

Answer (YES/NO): NO